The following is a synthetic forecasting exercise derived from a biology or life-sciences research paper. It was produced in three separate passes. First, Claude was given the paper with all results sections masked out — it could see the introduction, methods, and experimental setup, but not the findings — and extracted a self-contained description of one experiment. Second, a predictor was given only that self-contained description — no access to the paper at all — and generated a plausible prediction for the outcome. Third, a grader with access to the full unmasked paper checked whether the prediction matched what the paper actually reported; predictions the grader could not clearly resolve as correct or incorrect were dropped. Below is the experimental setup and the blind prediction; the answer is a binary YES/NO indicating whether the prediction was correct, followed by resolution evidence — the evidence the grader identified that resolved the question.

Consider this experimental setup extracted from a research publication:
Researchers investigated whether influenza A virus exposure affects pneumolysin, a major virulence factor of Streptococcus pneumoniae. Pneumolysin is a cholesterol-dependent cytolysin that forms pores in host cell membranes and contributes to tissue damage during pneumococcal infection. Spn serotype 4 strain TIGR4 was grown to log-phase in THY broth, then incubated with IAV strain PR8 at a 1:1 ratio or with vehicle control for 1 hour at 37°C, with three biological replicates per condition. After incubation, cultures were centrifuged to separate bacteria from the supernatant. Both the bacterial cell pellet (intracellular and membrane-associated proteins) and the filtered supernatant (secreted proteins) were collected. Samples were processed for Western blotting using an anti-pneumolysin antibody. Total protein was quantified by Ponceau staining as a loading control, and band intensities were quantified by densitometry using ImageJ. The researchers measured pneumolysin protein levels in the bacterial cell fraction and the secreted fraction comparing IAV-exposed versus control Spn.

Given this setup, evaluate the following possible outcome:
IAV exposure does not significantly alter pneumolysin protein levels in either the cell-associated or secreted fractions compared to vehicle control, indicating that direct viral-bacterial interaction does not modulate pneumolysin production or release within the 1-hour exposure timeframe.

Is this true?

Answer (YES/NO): NO